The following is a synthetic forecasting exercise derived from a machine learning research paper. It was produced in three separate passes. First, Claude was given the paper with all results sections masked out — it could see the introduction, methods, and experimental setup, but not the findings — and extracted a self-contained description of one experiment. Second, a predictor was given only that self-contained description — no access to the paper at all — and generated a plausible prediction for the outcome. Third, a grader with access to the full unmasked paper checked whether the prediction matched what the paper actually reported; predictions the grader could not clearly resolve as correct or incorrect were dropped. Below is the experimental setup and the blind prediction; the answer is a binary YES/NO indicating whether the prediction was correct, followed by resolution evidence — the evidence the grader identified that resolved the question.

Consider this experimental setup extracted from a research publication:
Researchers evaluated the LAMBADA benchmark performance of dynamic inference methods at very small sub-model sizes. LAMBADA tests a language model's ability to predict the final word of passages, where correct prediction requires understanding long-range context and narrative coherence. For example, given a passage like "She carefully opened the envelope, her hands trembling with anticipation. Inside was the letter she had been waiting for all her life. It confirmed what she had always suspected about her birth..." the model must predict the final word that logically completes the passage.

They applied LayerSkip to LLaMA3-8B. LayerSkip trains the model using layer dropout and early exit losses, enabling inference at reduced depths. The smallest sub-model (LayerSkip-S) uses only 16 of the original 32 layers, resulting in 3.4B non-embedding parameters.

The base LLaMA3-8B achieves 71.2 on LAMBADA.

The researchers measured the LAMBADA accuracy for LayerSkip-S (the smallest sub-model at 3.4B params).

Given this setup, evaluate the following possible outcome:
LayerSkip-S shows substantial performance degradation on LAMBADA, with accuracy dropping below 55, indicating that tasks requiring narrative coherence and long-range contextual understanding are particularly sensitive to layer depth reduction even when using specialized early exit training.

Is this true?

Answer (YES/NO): YES